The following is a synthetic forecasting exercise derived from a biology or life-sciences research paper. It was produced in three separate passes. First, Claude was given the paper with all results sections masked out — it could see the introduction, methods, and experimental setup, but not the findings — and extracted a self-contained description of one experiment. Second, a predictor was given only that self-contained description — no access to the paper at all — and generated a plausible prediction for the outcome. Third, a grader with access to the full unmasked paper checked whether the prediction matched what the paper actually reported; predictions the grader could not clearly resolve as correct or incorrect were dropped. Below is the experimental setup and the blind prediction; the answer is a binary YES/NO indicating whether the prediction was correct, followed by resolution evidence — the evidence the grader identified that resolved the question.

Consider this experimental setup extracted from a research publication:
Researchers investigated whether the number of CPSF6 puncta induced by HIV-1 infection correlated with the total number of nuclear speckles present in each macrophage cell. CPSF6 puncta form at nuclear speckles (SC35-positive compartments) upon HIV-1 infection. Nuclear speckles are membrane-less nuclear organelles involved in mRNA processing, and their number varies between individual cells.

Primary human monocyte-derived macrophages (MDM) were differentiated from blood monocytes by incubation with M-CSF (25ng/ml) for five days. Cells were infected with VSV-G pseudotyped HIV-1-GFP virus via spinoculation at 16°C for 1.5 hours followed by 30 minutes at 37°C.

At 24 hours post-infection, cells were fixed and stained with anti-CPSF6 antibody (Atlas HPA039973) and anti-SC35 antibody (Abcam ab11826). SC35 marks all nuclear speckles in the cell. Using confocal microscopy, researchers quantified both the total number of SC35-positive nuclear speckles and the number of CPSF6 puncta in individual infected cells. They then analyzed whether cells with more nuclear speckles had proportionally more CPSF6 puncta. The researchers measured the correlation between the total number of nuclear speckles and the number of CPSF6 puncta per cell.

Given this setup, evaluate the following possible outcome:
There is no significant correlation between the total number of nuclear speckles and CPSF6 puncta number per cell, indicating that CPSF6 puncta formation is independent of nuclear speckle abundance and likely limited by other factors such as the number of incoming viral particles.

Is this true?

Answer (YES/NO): NO